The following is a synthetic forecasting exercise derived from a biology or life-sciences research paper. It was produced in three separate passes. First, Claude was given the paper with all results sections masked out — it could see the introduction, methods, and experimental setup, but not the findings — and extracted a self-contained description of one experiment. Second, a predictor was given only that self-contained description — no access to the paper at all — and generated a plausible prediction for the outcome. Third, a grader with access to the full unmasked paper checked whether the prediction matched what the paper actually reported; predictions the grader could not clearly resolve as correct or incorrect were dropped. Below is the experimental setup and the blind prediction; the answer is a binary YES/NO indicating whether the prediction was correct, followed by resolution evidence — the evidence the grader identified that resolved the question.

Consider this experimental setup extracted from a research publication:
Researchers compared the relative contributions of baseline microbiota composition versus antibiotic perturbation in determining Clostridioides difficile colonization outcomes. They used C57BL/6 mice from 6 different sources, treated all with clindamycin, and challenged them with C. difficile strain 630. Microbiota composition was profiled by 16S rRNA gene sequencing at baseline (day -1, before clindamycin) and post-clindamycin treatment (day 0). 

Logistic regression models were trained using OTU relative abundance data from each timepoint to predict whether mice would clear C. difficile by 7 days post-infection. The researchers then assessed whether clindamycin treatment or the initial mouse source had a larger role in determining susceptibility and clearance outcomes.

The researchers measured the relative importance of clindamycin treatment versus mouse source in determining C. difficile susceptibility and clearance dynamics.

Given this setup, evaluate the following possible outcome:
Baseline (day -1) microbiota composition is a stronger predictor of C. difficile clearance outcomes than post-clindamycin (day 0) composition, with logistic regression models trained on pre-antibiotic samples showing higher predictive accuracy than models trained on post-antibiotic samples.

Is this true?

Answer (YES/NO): NO